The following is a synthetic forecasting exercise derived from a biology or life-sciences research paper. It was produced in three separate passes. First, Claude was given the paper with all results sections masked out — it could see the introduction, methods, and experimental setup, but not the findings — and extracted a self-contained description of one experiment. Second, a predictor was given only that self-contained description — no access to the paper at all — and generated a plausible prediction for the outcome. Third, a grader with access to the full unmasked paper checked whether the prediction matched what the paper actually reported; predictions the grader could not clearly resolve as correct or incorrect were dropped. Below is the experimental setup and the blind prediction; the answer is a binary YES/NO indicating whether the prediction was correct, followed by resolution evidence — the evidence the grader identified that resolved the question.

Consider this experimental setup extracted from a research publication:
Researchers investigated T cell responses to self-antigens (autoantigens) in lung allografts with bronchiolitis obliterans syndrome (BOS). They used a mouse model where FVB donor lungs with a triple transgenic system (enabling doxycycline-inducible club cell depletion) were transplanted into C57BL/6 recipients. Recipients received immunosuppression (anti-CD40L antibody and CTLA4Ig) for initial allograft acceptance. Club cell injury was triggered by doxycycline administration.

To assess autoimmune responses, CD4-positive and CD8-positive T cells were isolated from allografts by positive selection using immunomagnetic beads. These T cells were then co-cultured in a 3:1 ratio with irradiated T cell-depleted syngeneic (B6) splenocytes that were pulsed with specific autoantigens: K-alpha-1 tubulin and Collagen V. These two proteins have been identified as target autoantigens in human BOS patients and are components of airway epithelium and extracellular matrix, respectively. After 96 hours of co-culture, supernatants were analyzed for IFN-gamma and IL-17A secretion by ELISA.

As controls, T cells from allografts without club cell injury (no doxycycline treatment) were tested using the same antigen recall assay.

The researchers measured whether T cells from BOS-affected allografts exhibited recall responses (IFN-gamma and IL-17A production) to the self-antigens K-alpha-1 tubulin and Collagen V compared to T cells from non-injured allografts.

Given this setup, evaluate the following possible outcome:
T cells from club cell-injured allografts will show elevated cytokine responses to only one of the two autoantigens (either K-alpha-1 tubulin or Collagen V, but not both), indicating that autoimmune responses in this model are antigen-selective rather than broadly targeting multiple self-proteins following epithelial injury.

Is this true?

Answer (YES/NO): NO